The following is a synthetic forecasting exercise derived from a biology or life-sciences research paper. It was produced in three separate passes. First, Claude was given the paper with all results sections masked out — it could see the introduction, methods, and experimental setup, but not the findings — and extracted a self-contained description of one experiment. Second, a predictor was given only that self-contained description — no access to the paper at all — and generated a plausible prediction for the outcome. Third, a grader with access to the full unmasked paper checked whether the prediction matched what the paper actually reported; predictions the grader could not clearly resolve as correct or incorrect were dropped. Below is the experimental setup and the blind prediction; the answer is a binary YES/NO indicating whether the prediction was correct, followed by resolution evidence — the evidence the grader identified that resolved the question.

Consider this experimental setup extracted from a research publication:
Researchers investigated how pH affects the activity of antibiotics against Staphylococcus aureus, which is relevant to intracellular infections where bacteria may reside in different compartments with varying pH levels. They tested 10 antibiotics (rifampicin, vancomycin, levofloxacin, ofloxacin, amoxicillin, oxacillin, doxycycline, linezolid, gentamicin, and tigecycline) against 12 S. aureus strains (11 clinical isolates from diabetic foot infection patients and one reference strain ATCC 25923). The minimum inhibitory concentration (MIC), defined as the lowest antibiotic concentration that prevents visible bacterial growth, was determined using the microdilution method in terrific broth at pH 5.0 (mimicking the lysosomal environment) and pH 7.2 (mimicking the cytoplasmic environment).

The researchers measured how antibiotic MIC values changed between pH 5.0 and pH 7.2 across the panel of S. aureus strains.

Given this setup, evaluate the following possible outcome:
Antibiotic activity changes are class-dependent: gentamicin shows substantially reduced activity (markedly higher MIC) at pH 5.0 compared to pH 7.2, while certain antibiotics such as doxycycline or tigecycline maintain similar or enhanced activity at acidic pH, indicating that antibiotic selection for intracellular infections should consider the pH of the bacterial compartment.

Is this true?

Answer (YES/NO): NO